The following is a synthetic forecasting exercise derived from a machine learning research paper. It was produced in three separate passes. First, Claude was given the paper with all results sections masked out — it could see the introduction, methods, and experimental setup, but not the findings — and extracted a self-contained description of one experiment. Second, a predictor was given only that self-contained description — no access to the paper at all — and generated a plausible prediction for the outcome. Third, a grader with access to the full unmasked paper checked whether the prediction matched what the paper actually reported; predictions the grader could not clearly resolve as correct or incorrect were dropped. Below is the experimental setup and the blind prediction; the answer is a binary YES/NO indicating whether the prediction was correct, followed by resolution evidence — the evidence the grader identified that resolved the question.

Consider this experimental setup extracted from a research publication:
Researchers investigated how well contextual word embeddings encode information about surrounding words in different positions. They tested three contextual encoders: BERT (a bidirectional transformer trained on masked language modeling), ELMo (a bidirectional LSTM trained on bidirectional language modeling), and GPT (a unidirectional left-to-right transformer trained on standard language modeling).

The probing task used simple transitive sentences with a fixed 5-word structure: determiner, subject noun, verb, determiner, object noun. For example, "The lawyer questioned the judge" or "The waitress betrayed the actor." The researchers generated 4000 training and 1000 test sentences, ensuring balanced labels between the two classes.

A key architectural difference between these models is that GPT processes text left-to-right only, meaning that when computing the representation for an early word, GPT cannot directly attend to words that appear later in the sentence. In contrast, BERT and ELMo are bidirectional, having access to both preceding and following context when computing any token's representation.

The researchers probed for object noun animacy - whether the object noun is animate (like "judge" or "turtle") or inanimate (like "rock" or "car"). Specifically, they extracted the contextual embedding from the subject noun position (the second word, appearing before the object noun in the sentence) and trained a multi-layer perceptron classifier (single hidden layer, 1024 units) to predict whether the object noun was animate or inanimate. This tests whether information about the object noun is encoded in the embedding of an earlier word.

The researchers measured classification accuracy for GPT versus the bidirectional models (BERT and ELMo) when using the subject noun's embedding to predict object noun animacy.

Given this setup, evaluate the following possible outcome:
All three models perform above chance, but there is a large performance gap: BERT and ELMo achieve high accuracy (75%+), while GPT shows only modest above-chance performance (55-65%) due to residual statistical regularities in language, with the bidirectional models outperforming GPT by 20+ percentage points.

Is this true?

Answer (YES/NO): NO